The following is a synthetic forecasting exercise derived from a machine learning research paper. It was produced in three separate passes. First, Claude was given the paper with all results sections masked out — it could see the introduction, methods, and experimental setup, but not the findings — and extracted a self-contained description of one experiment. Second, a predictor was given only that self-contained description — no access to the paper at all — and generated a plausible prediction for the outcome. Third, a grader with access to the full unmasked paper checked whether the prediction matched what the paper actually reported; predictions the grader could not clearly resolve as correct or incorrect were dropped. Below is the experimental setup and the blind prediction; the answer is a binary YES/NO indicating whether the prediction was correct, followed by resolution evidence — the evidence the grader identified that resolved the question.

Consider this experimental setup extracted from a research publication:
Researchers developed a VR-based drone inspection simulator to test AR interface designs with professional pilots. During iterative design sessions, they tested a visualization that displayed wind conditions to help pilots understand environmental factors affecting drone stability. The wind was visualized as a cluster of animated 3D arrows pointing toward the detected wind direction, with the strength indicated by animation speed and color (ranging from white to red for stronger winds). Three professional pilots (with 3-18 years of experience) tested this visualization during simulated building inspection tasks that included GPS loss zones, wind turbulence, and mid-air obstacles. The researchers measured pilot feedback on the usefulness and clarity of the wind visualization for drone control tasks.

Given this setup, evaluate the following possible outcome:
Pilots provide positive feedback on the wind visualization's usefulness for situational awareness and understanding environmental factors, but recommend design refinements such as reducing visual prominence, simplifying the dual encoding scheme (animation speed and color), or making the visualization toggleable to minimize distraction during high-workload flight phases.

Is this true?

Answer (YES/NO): NO